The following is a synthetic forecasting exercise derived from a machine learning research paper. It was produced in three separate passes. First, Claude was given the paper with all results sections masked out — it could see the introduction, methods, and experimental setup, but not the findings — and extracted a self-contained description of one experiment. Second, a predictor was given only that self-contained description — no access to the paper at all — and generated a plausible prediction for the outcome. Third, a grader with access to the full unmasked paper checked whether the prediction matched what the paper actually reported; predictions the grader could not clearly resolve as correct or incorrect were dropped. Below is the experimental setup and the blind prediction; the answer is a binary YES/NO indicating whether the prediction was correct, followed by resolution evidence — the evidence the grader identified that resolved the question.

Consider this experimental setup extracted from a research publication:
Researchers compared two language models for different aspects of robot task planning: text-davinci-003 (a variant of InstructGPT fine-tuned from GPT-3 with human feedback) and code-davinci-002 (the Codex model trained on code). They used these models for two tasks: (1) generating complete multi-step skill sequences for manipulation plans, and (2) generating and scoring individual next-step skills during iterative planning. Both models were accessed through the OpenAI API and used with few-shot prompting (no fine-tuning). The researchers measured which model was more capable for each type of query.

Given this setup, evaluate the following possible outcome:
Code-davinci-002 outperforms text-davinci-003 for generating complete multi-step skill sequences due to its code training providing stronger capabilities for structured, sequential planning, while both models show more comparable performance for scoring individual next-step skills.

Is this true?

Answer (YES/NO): NO